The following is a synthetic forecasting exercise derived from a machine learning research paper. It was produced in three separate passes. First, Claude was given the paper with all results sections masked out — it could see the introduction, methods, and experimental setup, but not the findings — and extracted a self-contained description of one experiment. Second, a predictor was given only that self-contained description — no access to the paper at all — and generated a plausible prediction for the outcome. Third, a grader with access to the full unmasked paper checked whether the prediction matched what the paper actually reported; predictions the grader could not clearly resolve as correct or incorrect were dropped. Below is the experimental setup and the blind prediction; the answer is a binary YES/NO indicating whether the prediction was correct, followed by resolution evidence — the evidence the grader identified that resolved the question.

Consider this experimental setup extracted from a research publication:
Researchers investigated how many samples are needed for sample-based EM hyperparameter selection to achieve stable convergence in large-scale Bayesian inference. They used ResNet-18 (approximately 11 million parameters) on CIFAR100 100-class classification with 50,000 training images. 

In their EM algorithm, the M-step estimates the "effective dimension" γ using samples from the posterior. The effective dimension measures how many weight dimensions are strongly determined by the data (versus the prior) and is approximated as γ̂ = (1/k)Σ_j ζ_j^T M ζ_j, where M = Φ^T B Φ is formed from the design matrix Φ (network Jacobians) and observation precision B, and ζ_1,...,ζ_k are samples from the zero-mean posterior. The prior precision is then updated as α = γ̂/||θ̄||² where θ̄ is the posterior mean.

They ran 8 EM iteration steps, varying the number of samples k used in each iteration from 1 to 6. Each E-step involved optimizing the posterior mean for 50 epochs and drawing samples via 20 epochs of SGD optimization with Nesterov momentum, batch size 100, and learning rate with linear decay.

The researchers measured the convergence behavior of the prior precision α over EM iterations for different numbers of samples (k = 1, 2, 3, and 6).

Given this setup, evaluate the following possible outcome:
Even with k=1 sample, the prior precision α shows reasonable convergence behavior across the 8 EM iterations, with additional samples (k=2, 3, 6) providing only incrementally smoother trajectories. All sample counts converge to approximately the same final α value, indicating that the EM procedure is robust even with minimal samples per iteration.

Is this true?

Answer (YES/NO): YES